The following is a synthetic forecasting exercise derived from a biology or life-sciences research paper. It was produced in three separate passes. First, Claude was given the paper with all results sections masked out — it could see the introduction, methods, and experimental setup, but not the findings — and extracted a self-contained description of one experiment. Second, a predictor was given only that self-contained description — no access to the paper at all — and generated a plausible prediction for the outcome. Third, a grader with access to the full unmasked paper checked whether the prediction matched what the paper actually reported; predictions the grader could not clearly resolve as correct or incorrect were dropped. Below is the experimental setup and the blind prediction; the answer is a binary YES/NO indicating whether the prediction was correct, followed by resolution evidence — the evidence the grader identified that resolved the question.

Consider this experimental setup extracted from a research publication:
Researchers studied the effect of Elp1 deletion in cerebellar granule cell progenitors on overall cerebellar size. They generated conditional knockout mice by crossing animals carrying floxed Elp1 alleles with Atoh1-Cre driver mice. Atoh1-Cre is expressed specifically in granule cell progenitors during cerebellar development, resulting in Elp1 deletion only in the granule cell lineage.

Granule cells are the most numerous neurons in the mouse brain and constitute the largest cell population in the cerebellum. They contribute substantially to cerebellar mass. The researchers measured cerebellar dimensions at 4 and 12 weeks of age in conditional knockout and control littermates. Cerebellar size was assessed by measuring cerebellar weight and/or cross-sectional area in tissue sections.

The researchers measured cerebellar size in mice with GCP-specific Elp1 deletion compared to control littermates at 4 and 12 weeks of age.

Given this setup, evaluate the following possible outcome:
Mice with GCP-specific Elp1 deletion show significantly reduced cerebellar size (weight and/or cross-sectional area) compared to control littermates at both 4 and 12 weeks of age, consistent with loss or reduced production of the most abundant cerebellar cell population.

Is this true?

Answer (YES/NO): YES